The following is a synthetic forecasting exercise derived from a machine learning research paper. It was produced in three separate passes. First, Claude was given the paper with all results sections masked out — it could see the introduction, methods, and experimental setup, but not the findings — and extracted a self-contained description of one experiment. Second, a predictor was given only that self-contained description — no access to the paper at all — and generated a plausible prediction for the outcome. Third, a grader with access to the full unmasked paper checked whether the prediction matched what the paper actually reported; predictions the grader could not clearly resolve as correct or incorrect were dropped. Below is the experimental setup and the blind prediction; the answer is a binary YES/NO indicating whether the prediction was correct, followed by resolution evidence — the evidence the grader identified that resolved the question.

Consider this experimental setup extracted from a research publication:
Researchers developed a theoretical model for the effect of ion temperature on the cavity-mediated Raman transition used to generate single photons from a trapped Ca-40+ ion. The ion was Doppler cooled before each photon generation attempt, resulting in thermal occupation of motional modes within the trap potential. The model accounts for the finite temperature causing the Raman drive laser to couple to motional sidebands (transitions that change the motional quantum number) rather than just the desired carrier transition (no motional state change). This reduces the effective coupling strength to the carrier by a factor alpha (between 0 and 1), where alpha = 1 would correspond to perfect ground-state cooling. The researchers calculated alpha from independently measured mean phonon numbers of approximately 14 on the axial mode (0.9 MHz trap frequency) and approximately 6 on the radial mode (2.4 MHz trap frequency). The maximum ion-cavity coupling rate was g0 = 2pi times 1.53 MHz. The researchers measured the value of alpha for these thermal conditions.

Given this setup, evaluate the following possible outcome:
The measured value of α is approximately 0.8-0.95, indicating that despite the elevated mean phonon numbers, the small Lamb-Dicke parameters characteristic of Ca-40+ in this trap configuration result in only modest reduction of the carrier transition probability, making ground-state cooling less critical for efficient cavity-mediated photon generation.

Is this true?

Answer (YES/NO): NO